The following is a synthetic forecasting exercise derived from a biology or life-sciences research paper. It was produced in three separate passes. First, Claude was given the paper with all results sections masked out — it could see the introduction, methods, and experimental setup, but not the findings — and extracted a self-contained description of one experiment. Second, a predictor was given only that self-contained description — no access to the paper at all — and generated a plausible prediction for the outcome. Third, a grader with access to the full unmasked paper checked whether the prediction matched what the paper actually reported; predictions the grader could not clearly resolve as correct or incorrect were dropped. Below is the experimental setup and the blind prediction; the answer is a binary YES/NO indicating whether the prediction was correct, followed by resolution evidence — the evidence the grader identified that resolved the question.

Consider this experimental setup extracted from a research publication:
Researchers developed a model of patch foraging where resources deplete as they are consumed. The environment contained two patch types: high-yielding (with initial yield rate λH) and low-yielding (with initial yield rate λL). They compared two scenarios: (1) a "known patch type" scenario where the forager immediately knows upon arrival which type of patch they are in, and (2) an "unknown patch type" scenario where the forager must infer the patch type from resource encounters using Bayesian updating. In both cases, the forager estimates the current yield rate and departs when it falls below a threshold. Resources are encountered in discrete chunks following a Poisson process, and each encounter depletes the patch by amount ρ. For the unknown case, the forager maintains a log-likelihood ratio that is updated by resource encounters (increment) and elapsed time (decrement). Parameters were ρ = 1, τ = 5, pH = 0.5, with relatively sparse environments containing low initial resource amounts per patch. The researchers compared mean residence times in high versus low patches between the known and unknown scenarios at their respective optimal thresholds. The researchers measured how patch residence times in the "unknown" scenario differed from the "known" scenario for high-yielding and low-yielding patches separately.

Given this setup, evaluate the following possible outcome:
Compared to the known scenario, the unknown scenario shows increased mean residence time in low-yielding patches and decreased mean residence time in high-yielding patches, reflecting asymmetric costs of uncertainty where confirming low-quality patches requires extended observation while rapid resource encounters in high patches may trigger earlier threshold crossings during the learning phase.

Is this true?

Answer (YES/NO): YES